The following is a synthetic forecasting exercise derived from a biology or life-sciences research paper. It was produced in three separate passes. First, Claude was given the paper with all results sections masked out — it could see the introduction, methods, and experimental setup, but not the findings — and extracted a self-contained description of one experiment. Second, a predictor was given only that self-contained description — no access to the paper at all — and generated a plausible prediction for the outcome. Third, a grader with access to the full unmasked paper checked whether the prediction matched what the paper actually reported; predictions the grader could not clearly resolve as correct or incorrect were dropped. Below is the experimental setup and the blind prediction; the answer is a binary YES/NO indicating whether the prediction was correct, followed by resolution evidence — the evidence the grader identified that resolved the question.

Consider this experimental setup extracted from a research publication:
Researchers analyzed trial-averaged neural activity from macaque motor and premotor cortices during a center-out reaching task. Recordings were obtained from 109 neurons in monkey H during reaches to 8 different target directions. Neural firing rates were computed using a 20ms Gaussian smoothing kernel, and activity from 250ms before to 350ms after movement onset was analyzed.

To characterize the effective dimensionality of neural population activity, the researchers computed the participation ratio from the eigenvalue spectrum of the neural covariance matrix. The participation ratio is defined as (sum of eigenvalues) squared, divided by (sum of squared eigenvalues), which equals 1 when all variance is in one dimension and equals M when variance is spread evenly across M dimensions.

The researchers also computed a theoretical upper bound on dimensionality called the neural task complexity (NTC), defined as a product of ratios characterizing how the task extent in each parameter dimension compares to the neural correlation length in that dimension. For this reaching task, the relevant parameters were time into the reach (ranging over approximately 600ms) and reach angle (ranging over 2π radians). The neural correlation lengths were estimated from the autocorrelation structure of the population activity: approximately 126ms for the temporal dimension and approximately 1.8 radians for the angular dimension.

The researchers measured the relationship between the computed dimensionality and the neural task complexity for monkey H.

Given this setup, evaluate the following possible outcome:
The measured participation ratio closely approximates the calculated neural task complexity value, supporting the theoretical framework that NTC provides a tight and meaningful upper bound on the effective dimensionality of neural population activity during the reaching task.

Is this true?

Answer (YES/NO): YES